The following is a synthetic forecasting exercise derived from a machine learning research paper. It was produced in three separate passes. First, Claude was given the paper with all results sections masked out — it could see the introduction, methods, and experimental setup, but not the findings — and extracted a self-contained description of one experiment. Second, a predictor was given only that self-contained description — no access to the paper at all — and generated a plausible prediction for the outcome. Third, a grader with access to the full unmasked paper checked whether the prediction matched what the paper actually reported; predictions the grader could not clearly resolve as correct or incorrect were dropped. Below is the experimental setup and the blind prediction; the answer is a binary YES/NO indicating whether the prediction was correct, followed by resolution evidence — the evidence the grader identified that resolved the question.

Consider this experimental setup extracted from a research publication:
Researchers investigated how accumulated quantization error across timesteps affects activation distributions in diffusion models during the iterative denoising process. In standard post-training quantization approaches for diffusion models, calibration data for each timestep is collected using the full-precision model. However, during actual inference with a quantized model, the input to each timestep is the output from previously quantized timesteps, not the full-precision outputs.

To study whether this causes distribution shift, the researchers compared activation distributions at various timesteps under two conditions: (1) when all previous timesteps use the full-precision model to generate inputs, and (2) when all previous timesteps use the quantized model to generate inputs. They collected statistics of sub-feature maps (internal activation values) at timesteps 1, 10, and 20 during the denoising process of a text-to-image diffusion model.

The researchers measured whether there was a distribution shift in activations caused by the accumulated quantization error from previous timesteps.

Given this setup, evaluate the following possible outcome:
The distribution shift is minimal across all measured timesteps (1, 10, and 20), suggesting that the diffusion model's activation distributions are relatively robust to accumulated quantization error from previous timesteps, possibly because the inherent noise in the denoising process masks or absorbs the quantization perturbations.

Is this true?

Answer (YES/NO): NO